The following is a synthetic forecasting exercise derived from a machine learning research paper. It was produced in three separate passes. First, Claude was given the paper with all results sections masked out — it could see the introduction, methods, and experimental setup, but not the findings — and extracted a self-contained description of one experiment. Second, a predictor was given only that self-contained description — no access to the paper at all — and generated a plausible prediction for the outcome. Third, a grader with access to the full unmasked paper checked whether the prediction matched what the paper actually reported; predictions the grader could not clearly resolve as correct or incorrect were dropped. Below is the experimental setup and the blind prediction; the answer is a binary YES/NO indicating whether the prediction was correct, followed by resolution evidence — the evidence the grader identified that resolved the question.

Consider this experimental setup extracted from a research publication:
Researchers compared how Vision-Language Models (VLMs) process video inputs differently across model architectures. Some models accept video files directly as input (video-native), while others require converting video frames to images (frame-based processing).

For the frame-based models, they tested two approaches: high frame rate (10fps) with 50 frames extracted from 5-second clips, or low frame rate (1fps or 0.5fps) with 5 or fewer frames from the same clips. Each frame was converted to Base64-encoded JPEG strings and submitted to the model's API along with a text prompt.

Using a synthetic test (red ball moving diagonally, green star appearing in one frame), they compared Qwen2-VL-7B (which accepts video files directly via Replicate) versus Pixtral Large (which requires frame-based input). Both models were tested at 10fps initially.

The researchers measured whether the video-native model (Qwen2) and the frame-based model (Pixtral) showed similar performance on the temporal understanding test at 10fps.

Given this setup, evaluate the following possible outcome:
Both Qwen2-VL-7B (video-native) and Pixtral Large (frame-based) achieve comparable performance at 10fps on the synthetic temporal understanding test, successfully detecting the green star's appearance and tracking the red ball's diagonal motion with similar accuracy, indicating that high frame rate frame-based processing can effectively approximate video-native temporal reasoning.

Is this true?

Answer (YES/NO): NO